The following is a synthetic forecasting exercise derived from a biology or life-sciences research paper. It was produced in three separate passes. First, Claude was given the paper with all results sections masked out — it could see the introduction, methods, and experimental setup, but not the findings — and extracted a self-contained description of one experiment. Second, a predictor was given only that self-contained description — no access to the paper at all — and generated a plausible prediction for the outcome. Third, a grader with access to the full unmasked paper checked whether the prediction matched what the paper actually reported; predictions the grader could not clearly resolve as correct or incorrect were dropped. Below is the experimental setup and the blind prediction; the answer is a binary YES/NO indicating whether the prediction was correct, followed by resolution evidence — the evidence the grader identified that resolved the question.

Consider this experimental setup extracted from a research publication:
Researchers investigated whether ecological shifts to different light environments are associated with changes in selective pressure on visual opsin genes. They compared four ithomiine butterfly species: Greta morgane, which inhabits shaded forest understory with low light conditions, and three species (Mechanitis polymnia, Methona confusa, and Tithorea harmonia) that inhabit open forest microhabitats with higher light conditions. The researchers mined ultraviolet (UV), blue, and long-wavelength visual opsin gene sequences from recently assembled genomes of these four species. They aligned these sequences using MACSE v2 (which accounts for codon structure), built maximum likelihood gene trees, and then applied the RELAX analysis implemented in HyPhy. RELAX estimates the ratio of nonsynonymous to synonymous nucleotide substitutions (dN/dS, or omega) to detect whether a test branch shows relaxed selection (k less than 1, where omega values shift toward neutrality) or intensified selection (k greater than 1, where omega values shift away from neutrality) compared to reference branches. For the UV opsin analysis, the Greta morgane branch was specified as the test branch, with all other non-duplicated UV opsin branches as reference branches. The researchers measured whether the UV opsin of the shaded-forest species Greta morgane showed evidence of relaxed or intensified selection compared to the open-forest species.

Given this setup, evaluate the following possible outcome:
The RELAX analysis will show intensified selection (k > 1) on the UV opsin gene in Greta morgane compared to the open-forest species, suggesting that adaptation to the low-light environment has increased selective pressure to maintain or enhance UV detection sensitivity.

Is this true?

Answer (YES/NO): NO